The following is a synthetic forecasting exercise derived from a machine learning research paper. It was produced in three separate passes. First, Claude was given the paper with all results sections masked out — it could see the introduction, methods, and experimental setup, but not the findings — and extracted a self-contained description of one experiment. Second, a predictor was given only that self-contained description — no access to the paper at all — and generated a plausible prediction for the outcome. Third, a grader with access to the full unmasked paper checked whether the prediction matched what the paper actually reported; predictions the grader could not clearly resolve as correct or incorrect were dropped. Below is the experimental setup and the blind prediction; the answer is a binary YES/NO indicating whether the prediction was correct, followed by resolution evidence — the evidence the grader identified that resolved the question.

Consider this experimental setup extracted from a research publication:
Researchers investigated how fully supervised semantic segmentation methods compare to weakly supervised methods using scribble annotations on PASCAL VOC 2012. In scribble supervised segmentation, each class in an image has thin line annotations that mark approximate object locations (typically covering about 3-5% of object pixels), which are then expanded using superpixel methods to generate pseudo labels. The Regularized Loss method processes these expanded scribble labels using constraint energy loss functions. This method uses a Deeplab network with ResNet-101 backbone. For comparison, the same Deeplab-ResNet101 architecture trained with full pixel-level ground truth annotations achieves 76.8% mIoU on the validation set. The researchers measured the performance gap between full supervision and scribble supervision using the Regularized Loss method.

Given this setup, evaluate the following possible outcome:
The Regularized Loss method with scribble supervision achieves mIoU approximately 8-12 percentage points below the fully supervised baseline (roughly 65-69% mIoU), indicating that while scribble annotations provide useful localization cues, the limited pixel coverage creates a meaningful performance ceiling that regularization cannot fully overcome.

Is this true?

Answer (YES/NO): NO